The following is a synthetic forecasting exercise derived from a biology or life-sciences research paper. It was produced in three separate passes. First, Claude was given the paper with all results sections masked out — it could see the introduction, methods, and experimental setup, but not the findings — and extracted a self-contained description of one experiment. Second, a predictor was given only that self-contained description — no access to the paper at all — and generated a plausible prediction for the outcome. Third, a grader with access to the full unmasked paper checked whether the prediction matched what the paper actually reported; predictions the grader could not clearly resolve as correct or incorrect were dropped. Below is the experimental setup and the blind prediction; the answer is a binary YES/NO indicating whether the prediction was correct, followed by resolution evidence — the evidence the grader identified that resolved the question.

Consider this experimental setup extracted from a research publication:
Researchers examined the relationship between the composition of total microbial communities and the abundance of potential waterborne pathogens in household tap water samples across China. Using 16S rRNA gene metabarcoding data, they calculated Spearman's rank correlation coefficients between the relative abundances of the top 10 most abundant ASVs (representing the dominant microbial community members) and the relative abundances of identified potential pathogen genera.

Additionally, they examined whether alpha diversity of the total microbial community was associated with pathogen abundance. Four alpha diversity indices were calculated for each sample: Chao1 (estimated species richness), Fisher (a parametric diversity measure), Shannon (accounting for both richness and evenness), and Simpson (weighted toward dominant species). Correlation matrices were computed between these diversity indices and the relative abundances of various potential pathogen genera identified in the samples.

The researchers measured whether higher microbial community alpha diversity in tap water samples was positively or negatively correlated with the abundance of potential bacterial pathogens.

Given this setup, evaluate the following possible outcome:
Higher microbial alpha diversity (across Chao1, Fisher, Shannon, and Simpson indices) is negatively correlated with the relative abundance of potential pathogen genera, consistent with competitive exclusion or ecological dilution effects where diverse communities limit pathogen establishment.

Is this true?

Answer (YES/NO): NO